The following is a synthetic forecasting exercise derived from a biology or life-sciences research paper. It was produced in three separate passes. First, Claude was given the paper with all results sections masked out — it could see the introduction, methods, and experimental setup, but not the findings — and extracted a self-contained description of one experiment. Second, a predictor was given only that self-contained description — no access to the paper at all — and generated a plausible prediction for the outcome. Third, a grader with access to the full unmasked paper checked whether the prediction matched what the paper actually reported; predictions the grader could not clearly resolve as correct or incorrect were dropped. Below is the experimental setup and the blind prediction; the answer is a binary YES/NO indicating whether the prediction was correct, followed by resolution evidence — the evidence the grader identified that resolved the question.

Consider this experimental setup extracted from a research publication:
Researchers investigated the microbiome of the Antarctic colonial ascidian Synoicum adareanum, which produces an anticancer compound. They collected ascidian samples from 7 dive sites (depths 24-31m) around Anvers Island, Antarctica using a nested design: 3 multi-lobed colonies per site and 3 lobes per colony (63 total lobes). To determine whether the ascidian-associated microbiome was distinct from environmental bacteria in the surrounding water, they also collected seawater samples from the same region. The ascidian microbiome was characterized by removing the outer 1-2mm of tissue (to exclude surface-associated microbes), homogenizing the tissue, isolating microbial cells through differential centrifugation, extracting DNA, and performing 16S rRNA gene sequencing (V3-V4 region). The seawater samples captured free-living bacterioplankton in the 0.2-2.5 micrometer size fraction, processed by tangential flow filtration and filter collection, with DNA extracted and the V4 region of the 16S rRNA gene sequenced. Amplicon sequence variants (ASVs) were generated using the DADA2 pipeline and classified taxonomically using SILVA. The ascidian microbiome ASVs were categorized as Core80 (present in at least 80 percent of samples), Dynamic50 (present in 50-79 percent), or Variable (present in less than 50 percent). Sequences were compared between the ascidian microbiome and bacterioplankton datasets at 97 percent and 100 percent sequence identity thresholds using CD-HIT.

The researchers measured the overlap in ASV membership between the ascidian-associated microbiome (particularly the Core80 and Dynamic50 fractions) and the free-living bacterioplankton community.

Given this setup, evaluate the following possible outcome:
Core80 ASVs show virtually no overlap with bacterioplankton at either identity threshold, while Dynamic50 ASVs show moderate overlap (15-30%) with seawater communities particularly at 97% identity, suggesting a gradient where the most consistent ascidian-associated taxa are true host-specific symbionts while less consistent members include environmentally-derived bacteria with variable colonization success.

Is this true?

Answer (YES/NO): NO